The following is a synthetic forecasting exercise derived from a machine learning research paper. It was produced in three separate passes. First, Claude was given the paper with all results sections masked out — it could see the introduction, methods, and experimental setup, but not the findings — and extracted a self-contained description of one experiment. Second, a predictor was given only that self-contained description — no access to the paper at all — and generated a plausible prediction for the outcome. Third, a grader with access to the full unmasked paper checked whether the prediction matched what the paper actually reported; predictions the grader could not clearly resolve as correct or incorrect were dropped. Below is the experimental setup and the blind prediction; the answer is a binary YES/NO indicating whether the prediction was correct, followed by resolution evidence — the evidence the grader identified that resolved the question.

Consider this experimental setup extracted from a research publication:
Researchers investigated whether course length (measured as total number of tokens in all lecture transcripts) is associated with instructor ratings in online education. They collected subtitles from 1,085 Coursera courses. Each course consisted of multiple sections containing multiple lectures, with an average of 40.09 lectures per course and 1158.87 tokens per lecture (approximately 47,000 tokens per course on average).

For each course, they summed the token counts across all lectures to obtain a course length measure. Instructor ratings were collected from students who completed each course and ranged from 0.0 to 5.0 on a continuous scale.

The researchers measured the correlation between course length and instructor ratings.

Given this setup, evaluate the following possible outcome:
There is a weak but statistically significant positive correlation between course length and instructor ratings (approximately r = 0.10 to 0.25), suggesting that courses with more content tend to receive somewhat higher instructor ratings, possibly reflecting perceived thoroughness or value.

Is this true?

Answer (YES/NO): YES